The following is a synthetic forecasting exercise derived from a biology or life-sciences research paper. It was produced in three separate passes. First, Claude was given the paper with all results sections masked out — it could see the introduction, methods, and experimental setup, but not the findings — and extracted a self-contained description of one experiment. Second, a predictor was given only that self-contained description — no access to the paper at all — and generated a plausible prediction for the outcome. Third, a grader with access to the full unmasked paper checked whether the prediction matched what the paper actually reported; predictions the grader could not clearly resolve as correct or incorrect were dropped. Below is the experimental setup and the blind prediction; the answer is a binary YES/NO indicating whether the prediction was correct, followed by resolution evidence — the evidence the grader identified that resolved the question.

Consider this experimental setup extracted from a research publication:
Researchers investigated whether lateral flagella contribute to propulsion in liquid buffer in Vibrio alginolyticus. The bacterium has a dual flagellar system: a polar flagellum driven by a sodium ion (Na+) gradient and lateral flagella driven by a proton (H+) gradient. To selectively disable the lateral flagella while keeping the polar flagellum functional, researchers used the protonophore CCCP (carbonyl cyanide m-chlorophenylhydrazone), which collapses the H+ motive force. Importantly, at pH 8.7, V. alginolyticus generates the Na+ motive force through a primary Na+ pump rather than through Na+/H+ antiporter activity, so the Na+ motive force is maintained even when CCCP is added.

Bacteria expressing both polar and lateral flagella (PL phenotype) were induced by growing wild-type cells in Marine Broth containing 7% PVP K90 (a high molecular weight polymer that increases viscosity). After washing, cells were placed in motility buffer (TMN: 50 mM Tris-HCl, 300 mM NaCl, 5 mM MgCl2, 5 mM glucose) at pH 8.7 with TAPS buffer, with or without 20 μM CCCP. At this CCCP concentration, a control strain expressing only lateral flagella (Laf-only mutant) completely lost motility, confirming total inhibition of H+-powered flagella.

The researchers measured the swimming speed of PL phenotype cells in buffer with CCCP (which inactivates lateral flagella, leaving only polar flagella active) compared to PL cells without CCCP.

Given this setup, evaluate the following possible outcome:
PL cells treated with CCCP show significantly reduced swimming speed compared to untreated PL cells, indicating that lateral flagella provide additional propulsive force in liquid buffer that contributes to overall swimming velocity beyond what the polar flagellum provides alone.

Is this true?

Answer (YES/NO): NO